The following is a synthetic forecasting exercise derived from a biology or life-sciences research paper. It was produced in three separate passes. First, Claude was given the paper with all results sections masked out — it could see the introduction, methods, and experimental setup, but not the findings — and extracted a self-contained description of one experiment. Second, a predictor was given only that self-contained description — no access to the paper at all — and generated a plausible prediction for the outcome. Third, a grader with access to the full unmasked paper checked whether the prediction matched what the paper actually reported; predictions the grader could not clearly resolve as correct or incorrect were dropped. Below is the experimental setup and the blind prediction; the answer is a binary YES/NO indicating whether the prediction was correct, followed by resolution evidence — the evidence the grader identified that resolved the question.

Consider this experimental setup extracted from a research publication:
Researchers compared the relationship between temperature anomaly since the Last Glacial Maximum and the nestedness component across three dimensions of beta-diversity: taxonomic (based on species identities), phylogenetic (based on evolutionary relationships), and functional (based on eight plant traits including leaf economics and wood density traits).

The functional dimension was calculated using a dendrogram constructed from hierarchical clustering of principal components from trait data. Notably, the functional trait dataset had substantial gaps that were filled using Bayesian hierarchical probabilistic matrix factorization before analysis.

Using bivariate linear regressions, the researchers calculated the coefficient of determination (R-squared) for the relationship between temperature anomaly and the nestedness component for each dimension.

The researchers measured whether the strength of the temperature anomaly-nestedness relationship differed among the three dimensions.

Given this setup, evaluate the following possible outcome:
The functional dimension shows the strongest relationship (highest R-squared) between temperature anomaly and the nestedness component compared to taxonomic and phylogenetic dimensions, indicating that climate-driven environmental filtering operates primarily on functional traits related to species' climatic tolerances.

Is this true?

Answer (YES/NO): NO